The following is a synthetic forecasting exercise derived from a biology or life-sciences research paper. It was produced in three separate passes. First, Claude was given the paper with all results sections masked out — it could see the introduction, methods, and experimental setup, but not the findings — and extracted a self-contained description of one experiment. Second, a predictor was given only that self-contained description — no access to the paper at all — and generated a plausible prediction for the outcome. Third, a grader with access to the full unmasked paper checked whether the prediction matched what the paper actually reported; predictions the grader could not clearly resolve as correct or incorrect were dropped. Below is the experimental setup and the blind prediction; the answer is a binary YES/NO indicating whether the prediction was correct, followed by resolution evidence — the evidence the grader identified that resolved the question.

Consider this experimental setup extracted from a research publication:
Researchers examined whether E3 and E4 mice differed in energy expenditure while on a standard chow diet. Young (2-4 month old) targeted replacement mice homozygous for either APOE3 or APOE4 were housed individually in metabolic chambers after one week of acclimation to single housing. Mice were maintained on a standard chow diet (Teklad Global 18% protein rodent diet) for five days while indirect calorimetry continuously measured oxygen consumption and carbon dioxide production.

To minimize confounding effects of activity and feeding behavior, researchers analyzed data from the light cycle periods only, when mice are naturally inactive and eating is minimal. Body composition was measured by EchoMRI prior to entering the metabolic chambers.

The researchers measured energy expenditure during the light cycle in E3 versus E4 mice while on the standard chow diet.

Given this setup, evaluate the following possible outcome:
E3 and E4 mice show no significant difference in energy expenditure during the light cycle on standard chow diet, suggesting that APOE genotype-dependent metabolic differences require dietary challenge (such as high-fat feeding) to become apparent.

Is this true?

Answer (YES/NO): NO